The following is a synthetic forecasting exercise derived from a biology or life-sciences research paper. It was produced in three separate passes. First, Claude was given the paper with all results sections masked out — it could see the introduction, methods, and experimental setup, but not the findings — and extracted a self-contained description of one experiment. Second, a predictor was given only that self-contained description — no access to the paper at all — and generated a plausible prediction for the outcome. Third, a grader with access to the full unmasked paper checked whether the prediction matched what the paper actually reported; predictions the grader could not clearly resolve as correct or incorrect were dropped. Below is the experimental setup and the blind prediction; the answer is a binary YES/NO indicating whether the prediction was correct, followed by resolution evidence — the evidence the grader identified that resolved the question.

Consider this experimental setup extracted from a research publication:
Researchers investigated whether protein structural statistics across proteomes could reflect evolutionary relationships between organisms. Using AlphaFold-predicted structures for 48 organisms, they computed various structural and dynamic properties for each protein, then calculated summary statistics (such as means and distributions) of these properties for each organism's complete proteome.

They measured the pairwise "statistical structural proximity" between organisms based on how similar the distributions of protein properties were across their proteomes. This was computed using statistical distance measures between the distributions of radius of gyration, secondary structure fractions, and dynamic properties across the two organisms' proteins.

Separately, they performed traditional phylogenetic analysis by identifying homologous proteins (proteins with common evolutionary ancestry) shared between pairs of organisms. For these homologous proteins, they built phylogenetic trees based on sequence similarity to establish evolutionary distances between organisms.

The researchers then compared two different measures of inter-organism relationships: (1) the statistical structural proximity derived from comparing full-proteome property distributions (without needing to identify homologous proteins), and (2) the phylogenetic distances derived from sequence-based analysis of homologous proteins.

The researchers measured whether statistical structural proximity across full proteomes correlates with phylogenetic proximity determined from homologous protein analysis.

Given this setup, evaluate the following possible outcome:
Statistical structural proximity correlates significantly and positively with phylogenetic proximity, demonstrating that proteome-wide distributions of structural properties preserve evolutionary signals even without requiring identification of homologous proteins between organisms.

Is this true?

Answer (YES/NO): YES